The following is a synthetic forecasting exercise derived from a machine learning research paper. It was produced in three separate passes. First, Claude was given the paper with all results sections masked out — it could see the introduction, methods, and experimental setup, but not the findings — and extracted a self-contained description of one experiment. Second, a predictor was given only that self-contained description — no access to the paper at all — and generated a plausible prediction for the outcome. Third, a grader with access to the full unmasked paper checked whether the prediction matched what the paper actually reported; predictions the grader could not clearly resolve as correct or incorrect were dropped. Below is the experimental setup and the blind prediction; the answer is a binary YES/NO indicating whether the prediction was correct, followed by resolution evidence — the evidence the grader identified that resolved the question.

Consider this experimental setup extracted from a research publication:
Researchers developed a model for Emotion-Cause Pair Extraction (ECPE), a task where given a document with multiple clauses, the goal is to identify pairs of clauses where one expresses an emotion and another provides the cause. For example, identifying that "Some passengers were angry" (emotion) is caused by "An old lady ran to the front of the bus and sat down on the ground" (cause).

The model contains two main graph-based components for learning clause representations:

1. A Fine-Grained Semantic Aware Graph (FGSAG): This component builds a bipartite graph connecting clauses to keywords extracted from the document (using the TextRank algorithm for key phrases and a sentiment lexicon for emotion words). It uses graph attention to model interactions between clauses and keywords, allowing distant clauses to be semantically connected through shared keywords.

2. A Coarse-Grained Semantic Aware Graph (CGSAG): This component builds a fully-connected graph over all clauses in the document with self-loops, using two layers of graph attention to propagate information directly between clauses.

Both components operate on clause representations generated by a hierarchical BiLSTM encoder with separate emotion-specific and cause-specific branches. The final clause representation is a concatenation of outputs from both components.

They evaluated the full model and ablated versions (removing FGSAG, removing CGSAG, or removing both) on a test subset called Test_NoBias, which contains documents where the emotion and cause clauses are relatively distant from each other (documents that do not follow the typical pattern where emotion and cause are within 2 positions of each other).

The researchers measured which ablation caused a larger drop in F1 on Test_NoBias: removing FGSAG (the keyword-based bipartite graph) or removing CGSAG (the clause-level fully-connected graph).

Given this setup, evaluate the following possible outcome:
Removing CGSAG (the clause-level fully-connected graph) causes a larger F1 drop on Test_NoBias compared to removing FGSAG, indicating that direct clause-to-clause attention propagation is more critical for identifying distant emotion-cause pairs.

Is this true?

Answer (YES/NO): NO